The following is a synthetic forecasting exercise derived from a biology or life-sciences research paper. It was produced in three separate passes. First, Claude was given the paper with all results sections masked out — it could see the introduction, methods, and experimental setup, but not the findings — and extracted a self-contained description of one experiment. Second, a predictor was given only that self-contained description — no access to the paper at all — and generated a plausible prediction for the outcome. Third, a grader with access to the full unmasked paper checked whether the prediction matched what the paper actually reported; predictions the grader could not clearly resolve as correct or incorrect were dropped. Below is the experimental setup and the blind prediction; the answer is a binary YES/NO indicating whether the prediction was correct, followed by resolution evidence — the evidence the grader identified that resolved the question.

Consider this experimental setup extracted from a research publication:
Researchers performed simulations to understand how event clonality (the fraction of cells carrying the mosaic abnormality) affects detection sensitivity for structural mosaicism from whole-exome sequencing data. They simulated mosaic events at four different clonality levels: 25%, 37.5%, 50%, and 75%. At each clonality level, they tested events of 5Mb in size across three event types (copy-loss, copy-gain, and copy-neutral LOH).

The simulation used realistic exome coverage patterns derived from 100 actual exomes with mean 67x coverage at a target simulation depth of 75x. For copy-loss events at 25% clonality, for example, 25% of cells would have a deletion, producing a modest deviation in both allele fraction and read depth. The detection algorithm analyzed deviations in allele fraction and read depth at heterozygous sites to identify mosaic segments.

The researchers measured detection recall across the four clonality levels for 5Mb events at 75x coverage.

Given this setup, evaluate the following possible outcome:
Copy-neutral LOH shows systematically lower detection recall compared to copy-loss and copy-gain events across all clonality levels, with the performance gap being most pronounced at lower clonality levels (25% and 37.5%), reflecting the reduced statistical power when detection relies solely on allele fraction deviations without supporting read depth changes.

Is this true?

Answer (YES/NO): NO